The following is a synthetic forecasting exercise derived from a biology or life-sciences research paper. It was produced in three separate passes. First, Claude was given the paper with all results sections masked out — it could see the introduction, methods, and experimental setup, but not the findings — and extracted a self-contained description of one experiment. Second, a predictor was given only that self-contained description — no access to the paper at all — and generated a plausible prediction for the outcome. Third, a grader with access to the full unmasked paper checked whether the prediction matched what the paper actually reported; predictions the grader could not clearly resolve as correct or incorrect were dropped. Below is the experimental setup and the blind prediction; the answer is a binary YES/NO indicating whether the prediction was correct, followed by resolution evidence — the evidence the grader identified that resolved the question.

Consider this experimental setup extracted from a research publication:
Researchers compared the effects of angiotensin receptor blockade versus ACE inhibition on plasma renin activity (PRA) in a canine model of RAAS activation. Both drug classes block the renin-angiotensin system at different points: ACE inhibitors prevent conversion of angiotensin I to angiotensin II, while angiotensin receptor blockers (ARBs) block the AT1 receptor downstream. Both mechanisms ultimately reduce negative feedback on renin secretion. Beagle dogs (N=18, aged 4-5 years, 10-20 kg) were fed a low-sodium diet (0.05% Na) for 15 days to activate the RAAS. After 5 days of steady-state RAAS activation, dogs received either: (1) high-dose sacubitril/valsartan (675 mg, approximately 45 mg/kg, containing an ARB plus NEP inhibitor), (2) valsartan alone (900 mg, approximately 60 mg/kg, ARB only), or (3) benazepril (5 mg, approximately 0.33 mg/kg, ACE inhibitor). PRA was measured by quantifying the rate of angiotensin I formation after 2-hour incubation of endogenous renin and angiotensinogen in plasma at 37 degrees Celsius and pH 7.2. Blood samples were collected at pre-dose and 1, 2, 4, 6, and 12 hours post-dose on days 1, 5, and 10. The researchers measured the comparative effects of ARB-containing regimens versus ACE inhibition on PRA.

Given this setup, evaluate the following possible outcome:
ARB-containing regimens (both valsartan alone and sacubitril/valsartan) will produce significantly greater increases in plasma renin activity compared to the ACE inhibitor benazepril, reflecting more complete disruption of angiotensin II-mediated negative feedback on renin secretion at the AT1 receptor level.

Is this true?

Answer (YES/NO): YES